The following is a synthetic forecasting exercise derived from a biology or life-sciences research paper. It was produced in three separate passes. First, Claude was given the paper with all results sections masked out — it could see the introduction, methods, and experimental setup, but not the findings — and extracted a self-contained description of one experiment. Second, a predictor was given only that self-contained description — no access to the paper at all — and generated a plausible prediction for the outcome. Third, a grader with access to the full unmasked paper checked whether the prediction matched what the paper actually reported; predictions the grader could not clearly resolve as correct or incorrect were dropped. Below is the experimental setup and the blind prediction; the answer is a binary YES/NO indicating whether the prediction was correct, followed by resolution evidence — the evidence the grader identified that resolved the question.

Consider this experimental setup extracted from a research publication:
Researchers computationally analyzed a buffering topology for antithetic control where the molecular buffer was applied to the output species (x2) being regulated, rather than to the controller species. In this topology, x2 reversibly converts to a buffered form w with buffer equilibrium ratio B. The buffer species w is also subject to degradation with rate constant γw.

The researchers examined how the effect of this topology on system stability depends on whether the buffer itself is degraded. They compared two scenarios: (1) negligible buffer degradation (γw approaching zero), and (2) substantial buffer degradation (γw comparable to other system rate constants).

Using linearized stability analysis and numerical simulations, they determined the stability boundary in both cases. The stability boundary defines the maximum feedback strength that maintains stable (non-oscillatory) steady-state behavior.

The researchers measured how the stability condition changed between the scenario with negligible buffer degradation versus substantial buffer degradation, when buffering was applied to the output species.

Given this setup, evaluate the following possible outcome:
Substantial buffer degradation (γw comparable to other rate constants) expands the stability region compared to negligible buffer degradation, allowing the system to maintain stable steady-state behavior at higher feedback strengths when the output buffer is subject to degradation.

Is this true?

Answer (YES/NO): YES